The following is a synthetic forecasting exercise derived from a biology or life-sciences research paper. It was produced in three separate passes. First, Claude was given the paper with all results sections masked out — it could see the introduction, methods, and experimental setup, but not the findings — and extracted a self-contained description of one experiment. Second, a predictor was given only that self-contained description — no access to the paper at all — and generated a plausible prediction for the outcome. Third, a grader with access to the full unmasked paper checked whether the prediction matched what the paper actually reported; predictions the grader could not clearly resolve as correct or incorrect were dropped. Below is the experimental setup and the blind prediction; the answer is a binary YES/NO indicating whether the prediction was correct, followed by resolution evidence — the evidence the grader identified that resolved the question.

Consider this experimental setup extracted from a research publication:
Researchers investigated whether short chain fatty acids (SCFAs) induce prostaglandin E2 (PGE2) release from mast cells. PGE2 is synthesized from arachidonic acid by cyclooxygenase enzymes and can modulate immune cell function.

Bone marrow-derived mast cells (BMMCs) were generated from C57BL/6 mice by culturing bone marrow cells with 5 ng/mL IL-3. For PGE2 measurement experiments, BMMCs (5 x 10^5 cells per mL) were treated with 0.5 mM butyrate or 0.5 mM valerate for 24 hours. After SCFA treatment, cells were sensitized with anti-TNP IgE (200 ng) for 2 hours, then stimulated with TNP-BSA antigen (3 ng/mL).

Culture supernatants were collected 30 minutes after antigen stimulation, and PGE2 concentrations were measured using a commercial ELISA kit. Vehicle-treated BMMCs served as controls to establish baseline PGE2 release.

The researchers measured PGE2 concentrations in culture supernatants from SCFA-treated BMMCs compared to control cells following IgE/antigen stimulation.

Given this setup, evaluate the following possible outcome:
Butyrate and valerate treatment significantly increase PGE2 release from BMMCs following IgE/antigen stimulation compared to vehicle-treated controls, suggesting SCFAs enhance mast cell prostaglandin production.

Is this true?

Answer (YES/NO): YES